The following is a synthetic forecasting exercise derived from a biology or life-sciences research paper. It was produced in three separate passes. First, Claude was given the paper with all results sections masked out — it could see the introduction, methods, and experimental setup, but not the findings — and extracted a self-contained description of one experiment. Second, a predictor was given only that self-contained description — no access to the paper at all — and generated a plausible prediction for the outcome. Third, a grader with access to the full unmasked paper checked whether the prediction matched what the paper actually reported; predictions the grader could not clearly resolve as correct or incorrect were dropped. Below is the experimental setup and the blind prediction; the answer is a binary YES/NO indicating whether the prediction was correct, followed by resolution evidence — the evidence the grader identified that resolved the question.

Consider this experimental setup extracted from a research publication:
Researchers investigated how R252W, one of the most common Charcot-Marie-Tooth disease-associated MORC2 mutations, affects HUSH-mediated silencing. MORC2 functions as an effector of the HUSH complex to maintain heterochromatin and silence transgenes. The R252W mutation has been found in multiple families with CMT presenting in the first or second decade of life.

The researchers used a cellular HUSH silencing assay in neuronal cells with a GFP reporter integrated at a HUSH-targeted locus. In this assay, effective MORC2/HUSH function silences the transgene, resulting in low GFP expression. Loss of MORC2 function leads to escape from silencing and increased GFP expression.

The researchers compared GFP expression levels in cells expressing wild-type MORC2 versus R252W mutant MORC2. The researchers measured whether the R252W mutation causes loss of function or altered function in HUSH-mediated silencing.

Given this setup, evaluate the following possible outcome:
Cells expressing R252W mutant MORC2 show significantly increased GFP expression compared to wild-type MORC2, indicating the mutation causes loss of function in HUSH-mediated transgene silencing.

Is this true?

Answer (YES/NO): NO